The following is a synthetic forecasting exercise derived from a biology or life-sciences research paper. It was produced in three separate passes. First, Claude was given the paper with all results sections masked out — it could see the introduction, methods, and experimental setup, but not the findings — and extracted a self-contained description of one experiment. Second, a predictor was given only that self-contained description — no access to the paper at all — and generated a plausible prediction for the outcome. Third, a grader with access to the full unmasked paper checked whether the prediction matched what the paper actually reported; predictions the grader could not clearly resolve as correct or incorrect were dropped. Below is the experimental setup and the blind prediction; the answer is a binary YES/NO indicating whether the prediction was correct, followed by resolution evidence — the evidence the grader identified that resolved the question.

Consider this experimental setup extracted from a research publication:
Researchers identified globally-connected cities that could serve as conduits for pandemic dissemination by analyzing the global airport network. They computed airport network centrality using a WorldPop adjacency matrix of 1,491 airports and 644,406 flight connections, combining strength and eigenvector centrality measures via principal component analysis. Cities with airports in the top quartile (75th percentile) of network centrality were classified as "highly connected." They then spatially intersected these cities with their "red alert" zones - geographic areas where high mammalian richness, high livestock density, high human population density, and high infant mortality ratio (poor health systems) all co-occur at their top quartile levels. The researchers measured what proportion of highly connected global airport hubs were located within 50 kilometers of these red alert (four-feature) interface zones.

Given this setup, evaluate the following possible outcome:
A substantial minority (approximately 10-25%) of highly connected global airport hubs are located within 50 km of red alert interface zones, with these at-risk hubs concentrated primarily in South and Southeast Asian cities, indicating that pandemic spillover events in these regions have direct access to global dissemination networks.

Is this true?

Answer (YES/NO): NO